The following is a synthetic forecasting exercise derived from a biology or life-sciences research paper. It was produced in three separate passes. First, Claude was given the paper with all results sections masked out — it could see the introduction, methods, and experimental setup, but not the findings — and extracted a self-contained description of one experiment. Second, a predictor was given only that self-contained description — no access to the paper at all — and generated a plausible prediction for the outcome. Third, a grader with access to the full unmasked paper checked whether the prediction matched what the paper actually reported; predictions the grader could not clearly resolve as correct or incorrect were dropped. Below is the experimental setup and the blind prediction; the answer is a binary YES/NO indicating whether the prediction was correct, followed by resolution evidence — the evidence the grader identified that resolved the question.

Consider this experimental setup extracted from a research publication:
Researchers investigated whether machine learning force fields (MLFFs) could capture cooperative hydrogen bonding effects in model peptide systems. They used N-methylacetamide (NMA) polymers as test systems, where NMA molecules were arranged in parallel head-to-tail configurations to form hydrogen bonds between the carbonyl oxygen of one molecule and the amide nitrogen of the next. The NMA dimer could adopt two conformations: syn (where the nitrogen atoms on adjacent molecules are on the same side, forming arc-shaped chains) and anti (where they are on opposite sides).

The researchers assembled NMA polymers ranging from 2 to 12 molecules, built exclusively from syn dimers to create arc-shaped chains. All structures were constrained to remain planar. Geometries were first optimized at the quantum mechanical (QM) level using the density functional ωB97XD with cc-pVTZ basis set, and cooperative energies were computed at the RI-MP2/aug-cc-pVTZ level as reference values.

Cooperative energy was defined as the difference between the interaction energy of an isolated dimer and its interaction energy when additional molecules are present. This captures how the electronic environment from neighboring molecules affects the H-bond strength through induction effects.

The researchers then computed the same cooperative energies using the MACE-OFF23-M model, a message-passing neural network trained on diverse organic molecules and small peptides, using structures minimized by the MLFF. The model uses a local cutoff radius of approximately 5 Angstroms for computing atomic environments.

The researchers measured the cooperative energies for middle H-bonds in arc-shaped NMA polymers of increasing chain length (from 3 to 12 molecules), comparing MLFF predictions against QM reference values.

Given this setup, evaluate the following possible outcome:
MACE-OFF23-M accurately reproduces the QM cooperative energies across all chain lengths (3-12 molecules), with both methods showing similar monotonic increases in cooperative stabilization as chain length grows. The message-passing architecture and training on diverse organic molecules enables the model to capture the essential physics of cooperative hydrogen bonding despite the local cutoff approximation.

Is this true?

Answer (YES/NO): NO